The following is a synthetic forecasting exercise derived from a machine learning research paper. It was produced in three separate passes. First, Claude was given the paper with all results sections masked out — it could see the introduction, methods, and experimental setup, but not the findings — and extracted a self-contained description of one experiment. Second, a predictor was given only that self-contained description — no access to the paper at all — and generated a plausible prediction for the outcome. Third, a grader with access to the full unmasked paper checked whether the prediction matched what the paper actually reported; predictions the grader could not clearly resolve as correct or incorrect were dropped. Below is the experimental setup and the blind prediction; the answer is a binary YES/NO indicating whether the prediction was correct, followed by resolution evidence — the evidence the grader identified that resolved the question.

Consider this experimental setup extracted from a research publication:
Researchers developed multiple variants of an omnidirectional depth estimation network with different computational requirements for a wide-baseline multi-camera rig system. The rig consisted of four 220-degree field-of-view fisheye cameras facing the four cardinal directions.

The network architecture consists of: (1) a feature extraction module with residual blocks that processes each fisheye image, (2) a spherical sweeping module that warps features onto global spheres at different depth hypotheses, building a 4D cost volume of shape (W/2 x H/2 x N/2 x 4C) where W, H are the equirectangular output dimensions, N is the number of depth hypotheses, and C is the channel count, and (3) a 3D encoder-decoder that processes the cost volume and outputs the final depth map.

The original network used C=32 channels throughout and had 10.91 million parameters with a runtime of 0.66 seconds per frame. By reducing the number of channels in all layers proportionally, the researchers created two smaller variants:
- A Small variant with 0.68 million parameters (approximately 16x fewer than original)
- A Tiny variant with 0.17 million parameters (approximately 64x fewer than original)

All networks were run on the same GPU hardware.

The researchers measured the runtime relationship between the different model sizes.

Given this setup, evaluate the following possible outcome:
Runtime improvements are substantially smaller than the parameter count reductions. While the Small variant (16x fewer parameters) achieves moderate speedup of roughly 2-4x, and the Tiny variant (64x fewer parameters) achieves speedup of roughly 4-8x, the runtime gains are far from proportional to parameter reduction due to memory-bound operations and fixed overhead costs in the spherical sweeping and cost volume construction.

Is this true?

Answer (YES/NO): YES